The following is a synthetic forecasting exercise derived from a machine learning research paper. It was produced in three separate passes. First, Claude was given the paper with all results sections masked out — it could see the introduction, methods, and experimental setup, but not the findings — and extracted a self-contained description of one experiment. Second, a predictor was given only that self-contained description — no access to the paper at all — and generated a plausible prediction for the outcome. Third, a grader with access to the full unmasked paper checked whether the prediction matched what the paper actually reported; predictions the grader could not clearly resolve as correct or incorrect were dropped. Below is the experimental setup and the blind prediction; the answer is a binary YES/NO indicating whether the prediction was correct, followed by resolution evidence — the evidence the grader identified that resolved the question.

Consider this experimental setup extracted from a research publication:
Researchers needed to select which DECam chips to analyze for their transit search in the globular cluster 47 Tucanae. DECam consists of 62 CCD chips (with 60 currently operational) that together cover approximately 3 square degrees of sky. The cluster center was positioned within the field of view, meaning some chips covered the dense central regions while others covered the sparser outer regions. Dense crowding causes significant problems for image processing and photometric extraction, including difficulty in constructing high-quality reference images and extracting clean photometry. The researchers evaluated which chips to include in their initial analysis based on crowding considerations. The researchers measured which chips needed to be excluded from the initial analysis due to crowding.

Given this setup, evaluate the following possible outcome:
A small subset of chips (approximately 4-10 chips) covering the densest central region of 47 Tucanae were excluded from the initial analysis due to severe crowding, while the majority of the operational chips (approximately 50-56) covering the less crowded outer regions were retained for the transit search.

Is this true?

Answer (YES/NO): YES